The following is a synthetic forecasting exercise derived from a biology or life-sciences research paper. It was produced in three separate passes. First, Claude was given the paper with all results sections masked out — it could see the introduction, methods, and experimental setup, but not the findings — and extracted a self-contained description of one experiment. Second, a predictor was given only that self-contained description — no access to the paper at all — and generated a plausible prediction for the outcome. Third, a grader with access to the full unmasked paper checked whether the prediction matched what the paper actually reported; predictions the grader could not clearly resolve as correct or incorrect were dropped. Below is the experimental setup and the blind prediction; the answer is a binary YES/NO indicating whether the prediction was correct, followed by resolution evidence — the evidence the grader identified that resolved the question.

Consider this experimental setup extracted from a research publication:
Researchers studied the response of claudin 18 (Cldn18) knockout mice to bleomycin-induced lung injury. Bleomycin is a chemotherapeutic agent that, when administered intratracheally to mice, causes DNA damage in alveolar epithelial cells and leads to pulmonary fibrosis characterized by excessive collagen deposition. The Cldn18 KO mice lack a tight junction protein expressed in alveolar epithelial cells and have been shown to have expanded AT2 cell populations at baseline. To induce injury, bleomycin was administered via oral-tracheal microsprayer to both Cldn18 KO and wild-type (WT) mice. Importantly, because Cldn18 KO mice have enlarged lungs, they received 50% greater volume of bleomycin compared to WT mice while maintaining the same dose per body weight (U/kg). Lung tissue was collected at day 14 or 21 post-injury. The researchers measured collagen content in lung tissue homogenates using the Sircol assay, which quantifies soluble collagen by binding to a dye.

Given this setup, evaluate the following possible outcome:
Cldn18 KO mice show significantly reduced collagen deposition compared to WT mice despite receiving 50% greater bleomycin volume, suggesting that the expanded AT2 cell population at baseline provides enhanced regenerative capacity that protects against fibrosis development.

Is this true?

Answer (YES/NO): YES